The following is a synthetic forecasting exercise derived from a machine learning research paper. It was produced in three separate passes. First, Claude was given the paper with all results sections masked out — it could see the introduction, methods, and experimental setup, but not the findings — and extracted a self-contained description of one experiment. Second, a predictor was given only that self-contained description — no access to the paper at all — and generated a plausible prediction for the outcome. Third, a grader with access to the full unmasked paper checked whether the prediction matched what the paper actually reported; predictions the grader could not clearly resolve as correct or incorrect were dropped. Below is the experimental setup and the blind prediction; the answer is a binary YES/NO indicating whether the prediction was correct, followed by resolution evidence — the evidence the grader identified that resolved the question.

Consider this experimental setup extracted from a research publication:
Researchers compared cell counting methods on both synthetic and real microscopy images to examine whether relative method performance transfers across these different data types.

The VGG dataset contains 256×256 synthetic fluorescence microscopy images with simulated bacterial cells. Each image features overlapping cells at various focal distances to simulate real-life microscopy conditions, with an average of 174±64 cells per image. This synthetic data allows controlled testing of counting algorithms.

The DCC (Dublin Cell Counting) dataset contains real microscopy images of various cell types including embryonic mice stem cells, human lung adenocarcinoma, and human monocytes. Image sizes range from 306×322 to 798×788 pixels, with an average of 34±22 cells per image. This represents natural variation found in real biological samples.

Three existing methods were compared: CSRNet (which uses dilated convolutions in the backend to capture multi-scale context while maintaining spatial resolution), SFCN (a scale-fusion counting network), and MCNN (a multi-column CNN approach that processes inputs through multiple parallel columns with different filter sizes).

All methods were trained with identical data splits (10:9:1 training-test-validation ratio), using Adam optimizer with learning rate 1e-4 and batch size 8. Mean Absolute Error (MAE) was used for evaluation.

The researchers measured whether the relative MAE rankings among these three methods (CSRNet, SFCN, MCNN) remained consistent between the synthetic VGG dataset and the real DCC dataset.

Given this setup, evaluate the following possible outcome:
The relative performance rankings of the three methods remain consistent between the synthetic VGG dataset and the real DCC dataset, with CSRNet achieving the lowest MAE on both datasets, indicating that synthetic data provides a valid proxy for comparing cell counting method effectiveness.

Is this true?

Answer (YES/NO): YES